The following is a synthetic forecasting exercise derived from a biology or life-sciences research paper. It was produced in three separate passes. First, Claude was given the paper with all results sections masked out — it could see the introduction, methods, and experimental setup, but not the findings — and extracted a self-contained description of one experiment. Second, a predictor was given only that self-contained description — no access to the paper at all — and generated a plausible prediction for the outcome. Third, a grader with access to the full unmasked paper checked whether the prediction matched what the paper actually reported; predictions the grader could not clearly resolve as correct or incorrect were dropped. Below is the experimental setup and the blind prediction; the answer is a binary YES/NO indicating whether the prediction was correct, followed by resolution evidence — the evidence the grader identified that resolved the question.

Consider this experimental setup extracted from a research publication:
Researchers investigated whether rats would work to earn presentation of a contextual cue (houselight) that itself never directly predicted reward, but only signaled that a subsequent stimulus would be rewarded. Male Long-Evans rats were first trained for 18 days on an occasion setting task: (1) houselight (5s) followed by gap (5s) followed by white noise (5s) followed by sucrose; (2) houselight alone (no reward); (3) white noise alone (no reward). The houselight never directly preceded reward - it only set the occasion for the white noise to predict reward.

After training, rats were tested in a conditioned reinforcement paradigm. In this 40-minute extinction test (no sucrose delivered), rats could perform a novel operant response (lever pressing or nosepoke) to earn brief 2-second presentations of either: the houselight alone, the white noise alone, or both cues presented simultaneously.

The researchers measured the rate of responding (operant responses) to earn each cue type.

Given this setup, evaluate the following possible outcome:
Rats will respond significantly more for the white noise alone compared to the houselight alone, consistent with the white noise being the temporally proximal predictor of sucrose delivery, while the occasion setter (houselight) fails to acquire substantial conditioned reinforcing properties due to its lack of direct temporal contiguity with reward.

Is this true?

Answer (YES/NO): NO